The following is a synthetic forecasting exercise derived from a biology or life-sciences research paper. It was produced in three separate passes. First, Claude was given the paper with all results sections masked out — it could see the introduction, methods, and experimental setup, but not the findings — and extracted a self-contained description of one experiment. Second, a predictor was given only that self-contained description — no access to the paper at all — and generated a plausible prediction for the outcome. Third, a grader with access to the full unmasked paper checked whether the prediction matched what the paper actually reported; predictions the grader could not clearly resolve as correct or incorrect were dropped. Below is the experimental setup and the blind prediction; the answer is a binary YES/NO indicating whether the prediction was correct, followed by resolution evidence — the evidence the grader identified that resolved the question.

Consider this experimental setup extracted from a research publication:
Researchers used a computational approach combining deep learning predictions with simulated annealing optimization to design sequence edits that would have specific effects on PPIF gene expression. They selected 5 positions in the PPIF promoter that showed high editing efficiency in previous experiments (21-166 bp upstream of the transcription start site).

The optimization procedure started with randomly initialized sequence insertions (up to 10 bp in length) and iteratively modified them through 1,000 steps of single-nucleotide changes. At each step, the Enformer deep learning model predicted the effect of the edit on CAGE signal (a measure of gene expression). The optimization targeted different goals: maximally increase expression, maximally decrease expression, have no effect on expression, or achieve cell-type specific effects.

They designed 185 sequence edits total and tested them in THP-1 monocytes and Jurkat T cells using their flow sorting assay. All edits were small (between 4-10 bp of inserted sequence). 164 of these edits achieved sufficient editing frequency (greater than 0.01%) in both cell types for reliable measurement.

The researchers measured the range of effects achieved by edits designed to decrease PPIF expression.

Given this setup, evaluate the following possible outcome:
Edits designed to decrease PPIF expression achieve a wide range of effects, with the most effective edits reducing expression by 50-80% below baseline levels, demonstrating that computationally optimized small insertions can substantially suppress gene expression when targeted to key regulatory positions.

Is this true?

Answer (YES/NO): NO